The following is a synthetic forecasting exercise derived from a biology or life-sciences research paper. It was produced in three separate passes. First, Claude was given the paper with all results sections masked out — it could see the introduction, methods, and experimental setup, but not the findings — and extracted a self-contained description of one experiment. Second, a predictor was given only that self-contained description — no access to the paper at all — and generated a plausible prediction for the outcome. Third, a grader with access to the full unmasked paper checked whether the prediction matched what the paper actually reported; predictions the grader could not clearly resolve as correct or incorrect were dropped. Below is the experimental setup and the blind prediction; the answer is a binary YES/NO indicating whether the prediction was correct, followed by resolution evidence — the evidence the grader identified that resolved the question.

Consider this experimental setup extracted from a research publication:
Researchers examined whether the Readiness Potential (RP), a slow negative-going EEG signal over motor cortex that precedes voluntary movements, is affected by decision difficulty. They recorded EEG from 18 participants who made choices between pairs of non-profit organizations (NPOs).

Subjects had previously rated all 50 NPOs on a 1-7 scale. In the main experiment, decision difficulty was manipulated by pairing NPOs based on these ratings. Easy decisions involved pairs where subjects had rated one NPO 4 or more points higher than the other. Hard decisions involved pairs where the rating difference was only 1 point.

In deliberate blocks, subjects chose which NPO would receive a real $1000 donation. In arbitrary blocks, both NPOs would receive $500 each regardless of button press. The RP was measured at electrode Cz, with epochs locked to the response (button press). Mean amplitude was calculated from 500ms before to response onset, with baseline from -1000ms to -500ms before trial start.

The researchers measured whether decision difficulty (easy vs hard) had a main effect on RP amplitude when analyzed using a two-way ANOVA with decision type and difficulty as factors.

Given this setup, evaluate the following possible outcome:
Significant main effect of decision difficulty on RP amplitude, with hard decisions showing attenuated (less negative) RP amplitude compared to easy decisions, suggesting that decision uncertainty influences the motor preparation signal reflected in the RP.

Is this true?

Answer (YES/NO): NO